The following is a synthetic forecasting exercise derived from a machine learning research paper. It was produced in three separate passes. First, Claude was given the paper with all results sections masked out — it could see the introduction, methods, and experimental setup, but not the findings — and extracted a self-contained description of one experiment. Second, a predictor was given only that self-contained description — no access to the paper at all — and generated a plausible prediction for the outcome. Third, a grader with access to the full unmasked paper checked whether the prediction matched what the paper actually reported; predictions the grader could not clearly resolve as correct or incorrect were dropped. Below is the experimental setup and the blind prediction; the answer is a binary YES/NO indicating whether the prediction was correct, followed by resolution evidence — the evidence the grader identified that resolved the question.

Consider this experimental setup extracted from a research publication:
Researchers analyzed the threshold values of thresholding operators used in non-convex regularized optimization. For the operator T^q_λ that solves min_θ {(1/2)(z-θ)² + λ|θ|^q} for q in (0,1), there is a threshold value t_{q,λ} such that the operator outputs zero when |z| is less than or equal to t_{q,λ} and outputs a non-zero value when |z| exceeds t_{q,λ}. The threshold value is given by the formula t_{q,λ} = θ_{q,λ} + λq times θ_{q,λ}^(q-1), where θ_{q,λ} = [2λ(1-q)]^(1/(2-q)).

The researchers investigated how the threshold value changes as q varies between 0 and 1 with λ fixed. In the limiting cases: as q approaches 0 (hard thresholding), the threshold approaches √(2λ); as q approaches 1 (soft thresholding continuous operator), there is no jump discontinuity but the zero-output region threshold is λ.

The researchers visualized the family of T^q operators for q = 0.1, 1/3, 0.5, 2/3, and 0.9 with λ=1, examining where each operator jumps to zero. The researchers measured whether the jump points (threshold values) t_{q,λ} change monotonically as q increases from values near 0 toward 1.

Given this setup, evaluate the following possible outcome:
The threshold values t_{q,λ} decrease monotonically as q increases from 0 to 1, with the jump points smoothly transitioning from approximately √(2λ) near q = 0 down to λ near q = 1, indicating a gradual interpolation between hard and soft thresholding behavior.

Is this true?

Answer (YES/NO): NO